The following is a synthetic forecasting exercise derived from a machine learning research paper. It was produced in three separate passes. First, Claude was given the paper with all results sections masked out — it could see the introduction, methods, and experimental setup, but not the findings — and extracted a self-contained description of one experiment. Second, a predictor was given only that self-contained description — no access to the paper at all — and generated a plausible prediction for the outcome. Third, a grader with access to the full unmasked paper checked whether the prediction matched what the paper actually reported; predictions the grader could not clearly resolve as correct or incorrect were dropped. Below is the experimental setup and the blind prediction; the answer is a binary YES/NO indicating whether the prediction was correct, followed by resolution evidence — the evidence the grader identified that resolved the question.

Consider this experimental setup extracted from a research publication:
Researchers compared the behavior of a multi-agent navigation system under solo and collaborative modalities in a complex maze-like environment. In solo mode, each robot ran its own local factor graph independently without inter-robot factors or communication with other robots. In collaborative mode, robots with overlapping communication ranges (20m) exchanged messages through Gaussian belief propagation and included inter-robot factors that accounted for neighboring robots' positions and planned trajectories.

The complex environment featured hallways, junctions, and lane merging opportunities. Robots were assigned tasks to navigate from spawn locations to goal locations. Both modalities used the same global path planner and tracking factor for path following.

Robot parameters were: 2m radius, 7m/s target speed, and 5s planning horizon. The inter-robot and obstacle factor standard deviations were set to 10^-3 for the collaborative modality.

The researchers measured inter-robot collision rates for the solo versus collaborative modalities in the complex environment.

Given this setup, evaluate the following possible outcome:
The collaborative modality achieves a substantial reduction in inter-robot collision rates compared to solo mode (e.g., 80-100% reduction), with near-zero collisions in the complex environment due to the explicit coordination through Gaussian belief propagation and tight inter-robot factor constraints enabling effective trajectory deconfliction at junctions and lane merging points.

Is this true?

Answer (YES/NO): NO